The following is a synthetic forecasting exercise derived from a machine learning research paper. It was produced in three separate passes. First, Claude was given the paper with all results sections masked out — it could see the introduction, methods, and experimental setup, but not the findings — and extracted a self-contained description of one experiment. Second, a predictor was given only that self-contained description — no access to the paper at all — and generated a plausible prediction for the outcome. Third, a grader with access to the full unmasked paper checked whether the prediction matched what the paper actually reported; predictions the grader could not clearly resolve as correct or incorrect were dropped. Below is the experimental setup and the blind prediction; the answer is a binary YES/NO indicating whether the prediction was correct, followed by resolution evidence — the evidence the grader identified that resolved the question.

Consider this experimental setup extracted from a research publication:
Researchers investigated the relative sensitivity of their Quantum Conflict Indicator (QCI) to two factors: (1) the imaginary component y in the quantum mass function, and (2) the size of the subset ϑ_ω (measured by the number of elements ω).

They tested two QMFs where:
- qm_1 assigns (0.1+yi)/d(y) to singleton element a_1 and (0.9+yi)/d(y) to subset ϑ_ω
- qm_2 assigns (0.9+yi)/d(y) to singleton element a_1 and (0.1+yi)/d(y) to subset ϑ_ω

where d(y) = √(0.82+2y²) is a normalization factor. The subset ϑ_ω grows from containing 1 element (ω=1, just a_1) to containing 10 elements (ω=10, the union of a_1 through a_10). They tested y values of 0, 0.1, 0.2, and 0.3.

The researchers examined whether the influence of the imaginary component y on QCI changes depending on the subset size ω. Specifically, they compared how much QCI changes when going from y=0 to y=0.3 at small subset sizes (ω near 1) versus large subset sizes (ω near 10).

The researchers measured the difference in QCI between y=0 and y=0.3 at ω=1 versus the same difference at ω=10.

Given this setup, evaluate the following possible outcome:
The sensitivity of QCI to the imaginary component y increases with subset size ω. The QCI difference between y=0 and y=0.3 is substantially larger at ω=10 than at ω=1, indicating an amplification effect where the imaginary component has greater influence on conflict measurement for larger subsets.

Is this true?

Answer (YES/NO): NO